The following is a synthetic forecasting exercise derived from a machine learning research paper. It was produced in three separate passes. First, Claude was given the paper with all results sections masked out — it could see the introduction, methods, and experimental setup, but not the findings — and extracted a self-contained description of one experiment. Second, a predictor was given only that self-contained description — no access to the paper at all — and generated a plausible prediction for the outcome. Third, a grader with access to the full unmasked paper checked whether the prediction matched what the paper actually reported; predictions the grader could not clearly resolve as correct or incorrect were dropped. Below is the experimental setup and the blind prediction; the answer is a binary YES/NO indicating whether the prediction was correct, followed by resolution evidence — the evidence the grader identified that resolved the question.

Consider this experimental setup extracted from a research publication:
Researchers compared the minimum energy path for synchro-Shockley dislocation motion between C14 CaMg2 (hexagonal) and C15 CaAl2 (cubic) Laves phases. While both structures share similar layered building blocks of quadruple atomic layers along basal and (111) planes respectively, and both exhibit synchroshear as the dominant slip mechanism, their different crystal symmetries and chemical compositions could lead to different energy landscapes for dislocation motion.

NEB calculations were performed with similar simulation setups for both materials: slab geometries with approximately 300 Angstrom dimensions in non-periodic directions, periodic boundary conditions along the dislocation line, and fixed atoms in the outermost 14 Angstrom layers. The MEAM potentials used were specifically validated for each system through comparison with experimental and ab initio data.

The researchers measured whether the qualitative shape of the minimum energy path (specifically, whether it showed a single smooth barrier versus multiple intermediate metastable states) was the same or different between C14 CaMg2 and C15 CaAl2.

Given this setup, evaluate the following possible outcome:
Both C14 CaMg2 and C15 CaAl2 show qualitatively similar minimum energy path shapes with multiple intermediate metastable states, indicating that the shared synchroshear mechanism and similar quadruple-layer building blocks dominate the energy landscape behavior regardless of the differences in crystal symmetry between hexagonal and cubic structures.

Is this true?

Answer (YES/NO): YES